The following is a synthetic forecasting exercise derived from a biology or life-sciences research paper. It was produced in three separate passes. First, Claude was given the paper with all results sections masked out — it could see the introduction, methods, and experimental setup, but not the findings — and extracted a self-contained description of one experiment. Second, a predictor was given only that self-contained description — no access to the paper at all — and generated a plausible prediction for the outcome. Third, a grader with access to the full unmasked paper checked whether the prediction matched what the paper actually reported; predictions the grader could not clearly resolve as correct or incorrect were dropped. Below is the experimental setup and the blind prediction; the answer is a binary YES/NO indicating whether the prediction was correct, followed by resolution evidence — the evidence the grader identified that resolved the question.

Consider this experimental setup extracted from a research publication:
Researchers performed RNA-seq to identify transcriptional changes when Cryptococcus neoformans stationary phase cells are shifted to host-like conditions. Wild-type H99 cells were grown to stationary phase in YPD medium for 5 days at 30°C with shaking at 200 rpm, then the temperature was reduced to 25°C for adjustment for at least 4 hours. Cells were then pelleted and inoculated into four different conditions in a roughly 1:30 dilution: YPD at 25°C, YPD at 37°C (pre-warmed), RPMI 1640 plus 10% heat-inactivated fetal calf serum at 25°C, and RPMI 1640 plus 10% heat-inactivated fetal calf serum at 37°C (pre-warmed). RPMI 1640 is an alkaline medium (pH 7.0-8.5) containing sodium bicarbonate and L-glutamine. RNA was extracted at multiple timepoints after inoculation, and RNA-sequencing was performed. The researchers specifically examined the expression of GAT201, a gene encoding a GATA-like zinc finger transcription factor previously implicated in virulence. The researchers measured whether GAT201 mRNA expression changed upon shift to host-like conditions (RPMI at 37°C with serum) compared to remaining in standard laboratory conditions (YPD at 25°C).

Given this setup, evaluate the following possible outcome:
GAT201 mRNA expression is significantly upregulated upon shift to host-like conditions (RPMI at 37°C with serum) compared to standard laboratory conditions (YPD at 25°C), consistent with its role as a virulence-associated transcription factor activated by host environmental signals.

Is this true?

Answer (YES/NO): YES